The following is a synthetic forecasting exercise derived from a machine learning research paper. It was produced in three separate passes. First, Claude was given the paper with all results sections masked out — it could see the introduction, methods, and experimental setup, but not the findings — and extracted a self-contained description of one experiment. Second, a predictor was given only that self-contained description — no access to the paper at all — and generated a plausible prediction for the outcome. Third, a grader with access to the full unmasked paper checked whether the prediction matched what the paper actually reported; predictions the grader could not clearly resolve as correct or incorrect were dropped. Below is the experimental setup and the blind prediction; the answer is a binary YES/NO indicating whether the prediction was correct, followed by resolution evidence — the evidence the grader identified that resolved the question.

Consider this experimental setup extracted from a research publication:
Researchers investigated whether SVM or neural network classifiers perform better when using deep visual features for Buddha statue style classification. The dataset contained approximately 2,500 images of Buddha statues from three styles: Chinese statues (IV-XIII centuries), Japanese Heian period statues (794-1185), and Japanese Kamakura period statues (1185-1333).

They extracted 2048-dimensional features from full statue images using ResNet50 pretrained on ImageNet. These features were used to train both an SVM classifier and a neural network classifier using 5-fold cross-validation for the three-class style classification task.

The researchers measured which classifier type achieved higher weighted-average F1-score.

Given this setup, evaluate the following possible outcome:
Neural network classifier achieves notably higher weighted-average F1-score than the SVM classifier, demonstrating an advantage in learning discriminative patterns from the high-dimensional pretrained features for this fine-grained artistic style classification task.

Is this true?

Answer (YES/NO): YES